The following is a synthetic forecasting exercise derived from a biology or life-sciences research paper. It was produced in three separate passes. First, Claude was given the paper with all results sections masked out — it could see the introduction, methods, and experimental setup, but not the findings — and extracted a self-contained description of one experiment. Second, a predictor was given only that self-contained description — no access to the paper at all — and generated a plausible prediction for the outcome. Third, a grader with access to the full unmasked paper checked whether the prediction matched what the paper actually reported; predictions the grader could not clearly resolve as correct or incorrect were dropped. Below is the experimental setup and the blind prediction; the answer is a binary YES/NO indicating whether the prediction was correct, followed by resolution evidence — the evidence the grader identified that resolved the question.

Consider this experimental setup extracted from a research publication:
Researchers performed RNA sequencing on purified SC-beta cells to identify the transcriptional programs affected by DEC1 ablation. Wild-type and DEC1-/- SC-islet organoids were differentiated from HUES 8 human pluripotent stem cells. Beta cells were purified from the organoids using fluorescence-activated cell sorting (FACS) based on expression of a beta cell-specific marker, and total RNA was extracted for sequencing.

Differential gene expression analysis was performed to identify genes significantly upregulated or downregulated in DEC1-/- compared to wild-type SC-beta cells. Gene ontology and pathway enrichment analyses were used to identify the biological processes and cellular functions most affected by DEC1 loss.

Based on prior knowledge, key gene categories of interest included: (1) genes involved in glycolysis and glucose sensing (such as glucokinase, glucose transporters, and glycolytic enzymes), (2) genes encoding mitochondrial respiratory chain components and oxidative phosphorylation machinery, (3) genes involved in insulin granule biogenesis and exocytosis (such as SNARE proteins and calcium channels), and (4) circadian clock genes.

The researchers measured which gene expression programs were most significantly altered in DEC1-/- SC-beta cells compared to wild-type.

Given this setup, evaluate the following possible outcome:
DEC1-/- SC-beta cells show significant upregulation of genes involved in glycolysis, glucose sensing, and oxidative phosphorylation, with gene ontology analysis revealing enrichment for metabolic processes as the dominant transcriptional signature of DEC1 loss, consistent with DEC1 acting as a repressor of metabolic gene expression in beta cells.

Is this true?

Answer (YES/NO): NO